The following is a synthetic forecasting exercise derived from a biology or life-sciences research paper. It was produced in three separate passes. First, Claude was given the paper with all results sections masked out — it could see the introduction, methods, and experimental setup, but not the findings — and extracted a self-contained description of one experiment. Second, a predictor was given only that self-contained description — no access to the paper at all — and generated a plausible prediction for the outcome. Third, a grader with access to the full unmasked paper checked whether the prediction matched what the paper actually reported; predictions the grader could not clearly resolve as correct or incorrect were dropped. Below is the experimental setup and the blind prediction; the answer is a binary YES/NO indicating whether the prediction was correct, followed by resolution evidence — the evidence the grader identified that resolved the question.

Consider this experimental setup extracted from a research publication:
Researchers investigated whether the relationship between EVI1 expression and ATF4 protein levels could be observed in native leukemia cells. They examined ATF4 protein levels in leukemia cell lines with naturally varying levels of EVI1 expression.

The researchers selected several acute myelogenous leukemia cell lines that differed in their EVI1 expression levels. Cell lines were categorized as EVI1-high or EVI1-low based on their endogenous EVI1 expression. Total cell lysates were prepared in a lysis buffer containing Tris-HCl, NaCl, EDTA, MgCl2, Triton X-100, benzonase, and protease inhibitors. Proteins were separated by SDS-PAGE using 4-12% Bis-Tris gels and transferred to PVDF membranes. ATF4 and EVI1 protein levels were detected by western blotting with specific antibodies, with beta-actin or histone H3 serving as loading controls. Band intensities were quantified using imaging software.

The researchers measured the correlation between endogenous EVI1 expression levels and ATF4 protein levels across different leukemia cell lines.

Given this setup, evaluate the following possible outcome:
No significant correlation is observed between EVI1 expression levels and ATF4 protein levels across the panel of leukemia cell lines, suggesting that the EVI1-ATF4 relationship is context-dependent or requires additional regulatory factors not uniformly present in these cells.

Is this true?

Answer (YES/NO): NO